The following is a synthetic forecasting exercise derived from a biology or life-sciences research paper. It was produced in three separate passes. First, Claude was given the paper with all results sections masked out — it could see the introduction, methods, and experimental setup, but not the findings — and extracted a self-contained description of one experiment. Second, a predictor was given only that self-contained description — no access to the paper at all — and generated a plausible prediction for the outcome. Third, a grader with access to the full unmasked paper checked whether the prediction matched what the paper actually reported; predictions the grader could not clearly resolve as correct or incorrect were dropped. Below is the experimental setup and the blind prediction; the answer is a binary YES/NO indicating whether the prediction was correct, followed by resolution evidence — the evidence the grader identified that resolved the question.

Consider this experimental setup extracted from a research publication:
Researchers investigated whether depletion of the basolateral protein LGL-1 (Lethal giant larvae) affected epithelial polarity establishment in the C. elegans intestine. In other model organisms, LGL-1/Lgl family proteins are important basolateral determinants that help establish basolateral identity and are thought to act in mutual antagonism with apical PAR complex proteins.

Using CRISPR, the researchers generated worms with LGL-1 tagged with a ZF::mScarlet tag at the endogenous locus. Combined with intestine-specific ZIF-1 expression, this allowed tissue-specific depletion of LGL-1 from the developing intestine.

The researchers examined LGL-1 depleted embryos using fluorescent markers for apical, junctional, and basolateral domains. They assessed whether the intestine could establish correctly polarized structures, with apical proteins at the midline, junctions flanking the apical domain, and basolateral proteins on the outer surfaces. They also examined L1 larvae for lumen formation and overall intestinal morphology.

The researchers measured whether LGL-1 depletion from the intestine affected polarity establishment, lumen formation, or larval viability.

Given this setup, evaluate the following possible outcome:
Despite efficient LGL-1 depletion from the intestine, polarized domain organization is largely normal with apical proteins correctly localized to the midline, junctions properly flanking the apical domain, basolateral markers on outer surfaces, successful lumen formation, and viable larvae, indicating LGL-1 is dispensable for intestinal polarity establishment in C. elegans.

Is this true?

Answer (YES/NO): YES